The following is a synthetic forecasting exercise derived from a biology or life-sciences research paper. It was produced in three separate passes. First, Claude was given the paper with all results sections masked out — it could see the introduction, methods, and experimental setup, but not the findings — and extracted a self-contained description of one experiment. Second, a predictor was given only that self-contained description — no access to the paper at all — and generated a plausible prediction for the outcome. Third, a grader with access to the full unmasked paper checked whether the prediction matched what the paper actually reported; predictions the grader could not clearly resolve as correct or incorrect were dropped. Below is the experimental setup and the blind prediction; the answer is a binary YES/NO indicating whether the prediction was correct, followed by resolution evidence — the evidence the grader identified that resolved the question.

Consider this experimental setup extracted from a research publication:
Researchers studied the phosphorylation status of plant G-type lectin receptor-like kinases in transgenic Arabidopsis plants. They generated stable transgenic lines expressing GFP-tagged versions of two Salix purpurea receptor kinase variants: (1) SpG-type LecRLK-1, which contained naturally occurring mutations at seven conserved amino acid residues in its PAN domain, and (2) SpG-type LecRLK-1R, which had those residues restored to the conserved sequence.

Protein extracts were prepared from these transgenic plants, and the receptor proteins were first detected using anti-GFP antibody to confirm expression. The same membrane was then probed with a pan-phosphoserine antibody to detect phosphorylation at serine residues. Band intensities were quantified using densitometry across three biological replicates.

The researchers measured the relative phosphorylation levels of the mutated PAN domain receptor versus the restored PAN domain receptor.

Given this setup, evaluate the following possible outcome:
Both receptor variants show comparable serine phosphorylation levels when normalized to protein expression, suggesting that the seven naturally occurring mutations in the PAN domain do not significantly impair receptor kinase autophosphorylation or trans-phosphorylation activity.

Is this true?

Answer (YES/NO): NO